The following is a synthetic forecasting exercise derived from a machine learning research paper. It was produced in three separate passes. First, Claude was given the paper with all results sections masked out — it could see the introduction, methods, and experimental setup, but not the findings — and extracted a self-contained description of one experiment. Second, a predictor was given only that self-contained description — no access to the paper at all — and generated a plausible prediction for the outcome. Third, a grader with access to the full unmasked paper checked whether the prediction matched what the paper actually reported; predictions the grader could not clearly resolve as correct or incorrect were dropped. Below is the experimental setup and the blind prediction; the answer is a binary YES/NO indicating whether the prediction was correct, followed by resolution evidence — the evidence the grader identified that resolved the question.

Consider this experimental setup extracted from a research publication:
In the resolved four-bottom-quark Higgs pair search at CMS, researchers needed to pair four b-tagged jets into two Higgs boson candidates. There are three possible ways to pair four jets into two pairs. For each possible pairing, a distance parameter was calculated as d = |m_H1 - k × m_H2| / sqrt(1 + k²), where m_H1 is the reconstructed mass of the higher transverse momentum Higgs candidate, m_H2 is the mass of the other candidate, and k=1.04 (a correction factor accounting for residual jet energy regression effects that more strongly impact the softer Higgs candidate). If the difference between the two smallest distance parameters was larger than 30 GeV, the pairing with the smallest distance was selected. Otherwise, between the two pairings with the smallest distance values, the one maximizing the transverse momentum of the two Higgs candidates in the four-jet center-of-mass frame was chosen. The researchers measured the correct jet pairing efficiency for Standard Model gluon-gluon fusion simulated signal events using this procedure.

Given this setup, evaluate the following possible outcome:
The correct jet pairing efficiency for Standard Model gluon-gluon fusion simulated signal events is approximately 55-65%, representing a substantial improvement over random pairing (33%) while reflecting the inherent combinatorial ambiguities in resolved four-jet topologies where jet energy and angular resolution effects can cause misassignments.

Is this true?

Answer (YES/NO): NO